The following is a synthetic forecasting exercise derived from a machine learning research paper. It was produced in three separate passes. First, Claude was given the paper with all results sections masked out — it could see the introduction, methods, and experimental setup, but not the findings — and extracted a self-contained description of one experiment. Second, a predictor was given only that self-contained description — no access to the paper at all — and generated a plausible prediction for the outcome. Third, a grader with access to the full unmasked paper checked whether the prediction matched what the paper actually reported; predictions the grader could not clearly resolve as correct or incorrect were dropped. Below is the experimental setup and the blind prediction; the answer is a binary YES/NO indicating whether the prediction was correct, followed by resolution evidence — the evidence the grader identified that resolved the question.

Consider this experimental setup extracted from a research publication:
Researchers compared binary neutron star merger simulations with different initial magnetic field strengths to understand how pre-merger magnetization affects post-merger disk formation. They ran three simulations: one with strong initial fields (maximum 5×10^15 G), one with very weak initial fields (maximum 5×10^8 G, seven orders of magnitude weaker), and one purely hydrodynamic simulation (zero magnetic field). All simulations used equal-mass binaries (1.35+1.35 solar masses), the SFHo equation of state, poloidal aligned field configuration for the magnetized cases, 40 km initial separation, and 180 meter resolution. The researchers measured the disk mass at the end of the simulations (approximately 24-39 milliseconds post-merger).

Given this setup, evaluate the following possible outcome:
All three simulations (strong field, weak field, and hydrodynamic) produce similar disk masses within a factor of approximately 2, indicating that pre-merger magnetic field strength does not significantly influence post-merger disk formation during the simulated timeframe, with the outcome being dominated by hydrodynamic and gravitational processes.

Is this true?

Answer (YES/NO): YES